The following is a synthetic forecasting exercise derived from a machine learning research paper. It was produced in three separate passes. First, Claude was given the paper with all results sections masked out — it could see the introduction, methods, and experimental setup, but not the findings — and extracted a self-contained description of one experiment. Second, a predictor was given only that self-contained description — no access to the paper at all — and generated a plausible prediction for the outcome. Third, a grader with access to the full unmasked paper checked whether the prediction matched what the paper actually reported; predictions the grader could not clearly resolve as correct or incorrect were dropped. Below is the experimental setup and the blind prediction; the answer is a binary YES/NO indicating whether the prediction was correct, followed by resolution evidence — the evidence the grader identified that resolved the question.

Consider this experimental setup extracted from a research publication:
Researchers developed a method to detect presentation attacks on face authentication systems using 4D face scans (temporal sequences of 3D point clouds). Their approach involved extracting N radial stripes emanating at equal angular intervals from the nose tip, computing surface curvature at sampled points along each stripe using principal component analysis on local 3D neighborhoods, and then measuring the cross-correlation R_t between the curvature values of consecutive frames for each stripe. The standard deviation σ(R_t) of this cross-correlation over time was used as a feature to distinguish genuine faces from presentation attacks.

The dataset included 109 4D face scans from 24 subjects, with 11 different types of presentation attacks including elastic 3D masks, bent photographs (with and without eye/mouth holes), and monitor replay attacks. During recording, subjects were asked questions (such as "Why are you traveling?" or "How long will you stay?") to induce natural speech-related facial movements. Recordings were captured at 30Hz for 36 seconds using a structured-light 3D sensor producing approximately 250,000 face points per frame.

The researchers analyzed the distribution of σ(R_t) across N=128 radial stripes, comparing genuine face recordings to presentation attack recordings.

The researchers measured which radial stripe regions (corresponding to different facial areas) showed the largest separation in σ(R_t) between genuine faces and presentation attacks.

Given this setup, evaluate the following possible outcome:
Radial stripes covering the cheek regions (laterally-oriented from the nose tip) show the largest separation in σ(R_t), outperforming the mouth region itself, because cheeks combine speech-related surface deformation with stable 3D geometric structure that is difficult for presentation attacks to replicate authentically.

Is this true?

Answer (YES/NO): NO